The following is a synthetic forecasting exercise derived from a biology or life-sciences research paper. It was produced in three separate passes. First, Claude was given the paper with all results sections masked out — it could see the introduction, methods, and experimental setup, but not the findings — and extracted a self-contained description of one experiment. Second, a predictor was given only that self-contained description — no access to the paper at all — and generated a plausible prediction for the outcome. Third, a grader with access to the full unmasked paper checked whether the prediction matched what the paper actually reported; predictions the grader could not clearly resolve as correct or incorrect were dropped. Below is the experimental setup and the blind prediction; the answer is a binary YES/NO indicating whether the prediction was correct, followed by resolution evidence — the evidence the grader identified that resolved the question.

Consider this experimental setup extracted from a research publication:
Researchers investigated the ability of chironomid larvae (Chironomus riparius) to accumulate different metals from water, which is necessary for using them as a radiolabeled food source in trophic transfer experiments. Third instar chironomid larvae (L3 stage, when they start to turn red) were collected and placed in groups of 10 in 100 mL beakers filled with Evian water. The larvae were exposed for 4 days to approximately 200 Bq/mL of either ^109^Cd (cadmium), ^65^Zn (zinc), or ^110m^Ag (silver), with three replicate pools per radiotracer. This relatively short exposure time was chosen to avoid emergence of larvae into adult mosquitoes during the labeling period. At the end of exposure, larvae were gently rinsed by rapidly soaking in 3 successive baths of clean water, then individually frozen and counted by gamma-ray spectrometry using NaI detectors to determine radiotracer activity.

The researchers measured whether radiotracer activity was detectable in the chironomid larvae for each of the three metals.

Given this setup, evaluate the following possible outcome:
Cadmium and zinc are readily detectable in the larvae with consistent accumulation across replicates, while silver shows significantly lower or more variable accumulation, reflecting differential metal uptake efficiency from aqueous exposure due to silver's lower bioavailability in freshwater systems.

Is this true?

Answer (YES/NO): NO